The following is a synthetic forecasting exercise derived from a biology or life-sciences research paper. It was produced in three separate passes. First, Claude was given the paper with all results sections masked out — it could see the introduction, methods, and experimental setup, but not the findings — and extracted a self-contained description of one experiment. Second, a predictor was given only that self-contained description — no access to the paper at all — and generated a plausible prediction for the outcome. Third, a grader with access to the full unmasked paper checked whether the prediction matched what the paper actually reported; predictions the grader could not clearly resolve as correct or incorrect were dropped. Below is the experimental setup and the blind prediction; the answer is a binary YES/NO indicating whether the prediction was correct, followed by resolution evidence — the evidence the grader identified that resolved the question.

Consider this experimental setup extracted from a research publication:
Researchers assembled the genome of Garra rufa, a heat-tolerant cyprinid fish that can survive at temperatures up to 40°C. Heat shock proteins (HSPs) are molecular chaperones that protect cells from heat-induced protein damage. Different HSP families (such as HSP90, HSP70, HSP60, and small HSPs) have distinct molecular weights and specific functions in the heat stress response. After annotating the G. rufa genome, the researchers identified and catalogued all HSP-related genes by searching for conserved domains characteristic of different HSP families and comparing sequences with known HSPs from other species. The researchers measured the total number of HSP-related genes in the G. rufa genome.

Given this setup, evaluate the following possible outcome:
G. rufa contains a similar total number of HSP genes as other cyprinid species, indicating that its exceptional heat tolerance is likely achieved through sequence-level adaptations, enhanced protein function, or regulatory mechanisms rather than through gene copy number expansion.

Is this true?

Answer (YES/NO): YES